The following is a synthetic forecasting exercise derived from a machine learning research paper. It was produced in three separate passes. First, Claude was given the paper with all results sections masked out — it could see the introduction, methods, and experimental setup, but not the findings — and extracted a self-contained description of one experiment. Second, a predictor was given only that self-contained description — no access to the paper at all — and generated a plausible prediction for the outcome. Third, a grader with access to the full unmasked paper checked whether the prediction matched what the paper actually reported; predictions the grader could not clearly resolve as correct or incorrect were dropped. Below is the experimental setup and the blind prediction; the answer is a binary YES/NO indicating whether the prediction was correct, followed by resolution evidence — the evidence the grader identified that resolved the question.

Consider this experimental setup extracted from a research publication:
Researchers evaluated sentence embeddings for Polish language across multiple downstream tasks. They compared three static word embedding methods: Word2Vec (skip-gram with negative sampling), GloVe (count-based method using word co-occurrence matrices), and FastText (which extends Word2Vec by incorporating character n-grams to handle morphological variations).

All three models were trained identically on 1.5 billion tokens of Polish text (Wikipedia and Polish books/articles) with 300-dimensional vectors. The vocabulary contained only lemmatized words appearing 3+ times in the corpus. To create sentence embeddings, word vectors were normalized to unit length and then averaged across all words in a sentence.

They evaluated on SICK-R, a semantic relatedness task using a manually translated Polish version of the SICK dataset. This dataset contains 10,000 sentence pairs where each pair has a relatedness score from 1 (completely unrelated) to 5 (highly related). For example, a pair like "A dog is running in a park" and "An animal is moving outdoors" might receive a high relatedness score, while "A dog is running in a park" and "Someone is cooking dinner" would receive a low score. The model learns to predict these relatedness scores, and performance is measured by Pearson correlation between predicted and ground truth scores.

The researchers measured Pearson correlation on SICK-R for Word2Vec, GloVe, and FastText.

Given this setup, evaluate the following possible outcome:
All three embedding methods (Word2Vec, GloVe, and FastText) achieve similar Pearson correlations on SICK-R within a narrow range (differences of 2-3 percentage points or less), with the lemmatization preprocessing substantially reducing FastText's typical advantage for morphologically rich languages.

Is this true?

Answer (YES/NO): YES